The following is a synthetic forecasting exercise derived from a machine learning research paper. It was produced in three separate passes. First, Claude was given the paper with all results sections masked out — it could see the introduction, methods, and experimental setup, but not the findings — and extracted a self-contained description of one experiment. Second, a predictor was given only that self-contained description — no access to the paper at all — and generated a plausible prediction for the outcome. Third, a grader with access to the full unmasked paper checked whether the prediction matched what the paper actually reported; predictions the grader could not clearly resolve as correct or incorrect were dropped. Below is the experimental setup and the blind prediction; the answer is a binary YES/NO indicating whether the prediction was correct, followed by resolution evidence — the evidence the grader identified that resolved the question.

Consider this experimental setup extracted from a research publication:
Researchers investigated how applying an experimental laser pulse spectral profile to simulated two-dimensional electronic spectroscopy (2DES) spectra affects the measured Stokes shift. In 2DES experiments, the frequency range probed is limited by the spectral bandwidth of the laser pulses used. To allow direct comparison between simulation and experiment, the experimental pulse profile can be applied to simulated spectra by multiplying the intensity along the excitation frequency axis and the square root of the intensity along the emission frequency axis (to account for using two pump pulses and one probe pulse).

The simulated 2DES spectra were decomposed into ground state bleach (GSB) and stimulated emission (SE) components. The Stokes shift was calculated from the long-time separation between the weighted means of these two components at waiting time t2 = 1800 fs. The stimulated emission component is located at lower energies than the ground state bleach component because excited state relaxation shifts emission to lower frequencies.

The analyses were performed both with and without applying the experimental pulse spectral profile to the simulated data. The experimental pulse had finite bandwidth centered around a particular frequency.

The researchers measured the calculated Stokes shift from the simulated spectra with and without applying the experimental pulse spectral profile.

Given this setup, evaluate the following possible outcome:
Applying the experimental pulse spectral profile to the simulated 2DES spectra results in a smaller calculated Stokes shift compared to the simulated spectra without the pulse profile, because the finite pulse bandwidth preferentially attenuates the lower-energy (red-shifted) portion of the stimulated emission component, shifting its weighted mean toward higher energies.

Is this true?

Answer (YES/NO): YES